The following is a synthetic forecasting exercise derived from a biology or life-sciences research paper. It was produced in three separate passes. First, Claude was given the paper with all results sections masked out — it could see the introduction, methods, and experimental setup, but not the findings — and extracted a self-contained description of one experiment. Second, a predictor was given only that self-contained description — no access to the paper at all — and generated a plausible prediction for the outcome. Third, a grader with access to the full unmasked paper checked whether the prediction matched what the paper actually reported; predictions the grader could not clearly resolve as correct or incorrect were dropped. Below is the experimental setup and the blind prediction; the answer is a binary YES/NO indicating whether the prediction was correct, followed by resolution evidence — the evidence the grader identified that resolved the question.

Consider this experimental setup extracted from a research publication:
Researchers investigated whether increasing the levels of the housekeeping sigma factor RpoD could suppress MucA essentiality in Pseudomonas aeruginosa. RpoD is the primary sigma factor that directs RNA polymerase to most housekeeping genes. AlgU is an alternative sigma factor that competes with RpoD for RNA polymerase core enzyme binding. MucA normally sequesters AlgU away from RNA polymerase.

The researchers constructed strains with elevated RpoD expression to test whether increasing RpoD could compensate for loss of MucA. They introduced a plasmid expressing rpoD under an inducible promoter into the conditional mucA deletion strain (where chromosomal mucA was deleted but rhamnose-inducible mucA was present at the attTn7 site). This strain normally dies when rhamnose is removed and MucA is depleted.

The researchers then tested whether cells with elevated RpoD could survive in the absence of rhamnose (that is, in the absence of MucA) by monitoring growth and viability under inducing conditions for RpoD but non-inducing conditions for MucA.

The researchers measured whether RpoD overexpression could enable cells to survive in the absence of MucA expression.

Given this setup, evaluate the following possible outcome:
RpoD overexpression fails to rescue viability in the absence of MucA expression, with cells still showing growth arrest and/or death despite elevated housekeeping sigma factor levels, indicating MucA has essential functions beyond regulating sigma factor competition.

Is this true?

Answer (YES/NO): NO